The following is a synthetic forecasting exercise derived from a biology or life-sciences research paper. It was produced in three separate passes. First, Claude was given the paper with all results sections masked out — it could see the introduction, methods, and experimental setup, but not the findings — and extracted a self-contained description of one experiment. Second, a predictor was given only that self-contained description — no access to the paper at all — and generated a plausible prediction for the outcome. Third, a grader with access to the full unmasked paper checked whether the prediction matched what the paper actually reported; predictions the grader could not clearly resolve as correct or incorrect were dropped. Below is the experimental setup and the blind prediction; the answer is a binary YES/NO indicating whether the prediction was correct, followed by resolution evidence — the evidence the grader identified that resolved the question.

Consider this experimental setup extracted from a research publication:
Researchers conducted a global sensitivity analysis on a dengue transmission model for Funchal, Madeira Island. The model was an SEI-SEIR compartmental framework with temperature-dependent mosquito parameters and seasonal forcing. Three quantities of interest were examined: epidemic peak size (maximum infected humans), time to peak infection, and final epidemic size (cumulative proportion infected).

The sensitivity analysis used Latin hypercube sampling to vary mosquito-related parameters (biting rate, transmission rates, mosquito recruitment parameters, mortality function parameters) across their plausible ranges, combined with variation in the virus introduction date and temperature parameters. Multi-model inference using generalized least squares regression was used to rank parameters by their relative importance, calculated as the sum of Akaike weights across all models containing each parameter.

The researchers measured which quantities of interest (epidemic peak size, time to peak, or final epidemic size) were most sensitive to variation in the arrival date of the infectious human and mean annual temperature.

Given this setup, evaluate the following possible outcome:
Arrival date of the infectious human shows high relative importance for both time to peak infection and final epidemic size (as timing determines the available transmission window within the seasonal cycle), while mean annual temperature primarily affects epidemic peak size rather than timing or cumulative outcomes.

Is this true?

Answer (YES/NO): NO